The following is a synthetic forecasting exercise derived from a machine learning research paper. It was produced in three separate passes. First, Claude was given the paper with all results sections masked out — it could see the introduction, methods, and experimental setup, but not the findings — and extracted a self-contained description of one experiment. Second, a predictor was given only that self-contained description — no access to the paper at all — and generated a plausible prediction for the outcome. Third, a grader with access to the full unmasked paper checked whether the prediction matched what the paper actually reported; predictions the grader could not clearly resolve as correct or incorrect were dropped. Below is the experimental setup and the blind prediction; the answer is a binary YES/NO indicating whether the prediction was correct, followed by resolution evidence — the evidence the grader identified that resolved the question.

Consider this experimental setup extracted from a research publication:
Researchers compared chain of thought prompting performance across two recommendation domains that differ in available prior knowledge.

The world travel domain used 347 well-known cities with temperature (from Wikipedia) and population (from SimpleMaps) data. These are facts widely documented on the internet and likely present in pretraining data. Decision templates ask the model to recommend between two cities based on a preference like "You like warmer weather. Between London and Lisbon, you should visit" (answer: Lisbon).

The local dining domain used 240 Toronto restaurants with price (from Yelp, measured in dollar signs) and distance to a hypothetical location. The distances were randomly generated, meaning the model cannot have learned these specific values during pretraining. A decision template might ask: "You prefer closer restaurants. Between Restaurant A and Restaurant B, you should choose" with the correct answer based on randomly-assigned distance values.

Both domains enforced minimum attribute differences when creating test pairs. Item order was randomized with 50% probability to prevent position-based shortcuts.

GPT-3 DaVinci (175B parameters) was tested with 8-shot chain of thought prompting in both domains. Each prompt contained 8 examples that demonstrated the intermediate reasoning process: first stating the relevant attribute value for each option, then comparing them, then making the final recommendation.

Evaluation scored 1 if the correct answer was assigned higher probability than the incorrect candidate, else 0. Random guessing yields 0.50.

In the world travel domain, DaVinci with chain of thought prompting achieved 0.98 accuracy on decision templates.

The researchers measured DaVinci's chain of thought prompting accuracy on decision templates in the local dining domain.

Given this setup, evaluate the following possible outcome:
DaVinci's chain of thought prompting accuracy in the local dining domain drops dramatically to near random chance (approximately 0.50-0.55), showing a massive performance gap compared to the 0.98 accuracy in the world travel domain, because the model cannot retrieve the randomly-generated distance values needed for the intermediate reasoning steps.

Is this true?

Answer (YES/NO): YES